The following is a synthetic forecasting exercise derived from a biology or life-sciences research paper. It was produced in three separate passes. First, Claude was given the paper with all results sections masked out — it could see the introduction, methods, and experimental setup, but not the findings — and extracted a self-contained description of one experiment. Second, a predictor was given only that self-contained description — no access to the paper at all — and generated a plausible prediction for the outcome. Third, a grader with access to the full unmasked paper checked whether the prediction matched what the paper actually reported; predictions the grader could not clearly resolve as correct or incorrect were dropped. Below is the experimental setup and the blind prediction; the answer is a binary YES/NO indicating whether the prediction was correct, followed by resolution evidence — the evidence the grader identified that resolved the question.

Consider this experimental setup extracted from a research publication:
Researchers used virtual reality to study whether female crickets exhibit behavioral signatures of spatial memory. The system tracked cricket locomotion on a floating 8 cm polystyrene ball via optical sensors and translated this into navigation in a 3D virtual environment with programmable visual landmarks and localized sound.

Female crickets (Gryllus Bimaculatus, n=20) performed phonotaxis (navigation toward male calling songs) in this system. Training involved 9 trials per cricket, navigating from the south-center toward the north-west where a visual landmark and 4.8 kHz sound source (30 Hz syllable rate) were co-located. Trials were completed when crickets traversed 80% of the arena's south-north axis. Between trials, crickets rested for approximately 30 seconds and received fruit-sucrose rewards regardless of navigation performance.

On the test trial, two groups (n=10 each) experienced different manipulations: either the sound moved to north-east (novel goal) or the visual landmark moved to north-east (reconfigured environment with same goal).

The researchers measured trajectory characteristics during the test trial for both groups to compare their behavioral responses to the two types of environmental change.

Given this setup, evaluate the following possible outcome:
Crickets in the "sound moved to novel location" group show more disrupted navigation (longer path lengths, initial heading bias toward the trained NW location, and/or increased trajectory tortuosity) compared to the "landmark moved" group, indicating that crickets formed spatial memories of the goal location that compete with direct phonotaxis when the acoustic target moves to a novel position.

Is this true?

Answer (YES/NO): NO